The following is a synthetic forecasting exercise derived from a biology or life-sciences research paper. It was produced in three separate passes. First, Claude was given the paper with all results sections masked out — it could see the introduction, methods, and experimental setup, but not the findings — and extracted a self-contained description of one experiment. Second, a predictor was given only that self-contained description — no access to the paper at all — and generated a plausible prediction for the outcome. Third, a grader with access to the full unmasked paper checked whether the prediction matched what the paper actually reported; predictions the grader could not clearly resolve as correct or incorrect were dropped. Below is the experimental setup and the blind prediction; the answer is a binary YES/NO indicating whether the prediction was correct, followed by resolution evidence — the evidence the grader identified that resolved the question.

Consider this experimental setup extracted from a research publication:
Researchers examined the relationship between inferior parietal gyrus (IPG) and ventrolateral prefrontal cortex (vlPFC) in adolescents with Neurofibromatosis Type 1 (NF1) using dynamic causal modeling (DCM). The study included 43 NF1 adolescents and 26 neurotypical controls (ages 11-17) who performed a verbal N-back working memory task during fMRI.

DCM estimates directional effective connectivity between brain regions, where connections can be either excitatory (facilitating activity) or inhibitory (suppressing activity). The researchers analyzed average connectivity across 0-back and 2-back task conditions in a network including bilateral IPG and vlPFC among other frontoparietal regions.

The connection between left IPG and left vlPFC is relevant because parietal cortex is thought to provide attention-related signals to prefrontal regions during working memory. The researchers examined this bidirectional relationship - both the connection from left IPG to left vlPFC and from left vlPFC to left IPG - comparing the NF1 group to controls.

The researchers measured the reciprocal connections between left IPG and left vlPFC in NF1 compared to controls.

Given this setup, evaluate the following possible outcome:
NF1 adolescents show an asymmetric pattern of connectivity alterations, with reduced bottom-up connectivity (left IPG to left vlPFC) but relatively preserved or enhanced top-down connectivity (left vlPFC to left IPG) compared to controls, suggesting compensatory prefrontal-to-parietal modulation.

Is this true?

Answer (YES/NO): NO